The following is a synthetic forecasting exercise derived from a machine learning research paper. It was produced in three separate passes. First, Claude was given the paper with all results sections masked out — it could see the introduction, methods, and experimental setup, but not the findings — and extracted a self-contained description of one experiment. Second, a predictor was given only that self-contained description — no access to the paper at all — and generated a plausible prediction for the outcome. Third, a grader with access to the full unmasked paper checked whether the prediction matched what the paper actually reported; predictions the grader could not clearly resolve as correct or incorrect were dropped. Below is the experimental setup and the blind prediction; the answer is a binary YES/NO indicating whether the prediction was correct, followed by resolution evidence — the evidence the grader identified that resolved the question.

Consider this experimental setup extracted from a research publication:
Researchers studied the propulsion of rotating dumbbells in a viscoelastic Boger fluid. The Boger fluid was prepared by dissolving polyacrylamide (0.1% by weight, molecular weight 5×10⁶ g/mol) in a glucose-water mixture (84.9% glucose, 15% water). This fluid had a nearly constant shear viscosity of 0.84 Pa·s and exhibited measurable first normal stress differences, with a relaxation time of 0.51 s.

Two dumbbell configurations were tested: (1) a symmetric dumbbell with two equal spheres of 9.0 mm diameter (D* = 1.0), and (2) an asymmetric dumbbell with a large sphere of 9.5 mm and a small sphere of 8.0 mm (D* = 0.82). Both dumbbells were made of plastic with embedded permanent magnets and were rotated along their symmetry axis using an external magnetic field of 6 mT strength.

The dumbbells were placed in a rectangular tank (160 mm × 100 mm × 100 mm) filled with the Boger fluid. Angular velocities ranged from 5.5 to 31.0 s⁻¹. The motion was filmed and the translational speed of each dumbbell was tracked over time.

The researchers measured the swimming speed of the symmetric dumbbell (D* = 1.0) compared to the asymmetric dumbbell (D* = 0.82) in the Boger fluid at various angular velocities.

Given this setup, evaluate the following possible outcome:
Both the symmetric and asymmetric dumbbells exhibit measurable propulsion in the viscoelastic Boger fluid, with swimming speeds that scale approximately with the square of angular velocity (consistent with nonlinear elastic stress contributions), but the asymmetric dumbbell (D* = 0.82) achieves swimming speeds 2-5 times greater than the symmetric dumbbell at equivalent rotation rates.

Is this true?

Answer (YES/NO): NO